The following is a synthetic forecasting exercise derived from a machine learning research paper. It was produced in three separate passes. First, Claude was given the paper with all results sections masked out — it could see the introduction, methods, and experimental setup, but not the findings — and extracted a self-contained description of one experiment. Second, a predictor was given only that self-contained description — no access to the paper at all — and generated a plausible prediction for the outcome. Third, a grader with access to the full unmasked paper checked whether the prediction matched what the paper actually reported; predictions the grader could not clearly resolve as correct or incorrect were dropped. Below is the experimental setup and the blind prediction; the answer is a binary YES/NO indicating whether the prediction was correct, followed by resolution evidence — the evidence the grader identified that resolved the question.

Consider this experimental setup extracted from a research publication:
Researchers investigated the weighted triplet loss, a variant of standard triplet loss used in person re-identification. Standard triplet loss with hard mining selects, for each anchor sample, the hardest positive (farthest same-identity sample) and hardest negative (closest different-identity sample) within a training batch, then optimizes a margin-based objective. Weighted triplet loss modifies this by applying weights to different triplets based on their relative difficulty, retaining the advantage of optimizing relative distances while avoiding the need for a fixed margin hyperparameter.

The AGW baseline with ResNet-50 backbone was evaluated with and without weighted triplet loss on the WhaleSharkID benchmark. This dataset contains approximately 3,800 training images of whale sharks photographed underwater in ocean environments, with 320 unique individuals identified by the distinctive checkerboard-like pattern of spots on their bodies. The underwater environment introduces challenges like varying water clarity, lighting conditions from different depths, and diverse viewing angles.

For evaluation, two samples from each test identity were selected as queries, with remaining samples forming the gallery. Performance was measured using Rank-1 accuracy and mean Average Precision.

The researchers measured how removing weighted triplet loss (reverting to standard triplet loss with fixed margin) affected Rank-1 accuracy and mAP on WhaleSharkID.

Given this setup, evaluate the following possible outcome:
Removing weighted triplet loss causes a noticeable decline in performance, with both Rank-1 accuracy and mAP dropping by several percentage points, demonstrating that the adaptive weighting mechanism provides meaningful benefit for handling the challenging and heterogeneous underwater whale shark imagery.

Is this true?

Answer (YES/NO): NO